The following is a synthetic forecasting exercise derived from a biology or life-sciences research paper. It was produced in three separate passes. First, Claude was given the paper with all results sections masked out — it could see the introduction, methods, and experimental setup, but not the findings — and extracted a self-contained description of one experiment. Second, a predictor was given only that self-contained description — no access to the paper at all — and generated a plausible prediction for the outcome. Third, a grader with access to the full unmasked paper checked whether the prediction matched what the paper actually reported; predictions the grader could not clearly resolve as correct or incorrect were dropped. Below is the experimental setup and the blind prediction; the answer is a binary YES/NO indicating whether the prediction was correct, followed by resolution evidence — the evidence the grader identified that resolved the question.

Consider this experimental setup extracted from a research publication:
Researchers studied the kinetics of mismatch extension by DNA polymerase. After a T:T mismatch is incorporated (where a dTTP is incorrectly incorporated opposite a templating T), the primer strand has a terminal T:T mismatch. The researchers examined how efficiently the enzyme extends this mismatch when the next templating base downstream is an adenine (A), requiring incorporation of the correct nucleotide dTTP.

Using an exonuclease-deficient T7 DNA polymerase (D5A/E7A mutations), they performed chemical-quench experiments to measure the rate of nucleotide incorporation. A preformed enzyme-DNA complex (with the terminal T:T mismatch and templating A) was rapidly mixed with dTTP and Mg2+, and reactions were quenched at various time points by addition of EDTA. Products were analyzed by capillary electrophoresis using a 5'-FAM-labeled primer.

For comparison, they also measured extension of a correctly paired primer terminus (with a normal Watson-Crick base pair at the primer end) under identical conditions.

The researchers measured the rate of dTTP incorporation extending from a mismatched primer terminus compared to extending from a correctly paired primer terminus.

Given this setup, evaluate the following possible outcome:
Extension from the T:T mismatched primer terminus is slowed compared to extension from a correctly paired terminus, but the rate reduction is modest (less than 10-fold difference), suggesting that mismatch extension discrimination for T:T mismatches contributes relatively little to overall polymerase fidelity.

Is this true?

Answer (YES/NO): NO